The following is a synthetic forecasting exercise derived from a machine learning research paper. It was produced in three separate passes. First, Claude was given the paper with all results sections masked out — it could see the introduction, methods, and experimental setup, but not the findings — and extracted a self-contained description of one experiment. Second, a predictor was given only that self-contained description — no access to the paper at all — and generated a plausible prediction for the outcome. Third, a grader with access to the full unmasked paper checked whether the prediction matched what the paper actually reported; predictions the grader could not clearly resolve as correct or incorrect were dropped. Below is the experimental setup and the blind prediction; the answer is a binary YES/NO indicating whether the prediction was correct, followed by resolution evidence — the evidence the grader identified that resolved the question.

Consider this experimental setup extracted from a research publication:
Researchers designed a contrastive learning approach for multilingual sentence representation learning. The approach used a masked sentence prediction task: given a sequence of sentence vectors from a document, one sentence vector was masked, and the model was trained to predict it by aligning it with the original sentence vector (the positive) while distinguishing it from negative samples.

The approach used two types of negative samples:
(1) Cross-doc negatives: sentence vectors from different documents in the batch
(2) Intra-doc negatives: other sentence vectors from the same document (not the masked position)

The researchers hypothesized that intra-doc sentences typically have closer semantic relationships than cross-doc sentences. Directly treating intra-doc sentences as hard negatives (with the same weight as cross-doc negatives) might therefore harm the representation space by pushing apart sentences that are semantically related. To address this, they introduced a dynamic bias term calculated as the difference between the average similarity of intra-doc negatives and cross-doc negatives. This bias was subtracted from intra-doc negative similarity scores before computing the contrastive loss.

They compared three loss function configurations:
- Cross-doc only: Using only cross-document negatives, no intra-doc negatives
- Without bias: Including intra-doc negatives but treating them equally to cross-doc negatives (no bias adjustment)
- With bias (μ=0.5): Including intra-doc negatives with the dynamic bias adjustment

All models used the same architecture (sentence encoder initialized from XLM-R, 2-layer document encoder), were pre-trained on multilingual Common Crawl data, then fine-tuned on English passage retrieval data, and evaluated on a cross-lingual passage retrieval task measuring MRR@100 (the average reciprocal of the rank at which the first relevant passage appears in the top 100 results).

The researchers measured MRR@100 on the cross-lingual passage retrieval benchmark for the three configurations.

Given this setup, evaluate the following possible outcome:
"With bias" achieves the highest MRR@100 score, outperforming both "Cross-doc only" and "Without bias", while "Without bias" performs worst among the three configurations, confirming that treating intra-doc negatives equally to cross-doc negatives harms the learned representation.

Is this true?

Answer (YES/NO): YES